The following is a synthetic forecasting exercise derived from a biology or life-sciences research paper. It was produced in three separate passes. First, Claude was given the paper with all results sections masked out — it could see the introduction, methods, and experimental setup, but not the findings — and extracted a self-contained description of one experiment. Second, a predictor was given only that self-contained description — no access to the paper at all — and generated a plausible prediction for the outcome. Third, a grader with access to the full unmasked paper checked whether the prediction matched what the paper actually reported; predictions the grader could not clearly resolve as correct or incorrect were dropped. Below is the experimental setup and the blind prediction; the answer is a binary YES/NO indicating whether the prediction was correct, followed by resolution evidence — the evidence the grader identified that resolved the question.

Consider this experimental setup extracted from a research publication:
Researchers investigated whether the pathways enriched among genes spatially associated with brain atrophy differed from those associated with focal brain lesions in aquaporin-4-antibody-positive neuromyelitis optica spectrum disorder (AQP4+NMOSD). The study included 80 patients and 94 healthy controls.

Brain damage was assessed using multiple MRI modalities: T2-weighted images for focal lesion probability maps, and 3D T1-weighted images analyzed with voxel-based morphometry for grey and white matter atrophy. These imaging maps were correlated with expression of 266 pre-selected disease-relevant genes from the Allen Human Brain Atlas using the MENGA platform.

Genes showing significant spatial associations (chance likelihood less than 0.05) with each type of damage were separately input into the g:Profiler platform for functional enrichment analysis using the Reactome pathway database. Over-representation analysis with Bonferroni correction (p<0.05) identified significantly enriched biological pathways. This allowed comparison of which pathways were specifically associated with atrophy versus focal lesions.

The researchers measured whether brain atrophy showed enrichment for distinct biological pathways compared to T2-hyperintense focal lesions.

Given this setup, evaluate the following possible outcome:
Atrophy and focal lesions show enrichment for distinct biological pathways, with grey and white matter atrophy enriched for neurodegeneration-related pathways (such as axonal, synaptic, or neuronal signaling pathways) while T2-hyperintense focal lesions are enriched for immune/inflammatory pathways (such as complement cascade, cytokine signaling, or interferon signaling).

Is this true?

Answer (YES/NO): NO